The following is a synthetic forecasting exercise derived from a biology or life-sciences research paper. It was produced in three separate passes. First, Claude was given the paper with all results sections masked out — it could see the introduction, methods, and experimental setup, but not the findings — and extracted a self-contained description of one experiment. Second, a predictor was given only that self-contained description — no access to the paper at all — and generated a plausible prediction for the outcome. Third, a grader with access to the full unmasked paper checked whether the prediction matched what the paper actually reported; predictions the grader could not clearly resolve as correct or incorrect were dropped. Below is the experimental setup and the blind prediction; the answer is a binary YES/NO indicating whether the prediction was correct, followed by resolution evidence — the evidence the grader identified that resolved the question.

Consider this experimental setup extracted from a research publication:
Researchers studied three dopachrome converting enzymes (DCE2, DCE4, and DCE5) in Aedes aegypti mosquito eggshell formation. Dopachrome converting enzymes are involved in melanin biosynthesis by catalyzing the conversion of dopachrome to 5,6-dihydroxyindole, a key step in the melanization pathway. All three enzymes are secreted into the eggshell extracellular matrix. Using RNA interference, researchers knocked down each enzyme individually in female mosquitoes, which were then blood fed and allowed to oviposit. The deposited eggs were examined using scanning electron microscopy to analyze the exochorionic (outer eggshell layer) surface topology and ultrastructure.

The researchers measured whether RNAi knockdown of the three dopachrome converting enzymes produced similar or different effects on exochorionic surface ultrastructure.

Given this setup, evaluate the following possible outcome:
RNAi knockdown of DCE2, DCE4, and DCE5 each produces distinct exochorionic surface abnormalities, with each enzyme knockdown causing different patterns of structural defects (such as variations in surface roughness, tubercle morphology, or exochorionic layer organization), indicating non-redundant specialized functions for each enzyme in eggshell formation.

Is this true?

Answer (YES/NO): NO